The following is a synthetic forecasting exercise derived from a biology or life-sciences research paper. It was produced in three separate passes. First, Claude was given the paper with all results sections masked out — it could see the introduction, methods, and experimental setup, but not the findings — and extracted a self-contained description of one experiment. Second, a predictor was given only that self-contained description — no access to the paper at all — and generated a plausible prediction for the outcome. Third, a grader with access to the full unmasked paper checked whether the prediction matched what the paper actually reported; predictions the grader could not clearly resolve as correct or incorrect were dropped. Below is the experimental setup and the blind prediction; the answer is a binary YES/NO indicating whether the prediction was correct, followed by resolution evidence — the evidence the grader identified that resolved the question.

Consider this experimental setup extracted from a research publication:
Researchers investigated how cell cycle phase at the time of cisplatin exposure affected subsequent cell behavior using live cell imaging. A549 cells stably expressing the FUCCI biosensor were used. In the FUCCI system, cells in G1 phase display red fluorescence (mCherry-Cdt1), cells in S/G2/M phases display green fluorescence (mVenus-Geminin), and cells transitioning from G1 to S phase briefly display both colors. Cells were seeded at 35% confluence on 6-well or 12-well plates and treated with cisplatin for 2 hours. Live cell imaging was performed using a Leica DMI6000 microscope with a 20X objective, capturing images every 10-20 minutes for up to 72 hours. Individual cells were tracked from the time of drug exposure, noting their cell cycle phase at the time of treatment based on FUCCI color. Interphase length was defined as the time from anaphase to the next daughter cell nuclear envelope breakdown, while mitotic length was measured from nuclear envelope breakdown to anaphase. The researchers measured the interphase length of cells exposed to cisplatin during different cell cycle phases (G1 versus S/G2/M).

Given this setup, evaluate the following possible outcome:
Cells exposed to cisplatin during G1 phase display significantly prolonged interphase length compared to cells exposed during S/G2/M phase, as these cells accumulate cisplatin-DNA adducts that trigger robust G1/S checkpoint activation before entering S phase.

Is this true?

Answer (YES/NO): NO